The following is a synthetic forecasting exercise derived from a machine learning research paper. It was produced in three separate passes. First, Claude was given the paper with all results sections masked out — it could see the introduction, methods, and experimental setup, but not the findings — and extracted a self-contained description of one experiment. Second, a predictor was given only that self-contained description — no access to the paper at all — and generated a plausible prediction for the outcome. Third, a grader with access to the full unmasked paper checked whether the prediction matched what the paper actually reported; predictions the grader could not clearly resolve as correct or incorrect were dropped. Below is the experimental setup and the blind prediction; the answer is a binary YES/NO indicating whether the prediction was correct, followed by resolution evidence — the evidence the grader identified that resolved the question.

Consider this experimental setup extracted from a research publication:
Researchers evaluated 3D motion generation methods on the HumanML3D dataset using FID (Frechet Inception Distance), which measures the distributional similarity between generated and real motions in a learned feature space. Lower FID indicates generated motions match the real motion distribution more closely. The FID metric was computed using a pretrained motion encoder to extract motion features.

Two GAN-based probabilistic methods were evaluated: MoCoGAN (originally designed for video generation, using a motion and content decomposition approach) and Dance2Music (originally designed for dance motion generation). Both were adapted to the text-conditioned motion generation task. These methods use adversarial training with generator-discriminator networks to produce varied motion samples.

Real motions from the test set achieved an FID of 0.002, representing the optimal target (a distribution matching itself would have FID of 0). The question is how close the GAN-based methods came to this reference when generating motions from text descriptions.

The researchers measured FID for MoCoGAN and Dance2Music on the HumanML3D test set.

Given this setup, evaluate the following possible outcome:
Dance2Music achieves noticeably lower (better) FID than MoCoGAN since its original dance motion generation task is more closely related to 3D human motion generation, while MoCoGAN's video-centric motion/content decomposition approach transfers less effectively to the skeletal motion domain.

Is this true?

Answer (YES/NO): YES